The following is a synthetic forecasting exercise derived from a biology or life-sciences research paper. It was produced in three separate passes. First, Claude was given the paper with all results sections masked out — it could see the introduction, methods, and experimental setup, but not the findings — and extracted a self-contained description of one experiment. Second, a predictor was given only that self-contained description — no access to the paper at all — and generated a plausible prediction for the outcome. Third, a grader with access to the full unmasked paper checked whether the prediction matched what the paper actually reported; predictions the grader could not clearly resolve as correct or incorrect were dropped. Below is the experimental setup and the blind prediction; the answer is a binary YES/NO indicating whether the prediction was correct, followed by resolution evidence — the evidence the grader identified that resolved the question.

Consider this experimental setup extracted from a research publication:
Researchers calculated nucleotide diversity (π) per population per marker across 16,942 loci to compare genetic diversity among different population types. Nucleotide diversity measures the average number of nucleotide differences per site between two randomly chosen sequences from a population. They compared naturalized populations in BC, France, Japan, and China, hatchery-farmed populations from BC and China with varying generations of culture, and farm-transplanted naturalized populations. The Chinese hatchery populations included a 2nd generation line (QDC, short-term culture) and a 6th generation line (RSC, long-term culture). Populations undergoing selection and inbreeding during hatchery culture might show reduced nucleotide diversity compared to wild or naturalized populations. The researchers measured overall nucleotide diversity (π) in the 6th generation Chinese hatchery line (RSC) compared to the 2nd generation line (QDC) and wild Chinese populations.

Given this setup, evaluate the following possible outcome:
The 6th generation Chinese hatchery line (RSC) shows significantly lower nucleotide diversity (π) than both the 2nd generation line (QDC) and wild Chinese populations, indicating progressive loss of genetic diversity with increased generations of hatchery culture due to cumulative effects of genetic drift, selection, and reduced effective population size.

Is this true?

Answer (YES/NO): NO